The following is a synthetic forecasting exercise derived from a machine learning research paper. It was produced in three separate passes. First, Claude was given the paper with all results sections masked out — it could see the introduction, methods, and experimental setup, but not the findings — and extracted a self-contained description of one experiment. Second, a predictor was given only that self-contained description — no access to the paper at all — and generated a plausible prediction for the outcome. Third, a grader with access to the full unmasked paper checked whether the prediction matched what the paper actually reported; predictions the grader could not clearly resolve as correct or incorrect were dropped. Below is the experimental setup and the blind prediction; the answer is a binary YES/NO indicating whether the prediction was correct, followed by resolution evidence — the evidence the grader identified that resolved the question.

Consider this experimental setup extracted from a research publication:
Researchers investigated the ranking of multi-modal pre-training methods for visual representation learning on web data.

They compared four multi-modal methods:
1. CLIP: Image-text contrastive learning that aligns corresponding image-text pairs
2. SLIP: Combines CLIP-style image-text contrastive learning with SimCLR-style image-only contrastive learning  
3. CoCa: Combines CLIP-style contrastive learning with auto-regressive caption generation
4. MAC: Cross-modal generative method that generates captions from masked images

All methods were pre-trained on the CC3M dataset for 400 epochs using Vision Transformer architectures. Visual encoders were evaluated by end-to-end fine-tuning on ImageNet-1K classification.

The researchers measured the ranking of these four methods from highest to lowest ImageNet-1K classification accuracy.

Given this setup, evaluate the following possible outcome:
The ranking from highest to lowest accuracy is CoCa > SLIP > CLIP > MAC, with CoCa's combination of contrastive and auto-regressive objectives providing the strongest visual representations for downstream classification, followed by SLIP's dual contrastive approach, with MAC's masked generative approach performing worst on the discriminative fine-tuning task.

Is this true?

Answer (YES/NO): NO